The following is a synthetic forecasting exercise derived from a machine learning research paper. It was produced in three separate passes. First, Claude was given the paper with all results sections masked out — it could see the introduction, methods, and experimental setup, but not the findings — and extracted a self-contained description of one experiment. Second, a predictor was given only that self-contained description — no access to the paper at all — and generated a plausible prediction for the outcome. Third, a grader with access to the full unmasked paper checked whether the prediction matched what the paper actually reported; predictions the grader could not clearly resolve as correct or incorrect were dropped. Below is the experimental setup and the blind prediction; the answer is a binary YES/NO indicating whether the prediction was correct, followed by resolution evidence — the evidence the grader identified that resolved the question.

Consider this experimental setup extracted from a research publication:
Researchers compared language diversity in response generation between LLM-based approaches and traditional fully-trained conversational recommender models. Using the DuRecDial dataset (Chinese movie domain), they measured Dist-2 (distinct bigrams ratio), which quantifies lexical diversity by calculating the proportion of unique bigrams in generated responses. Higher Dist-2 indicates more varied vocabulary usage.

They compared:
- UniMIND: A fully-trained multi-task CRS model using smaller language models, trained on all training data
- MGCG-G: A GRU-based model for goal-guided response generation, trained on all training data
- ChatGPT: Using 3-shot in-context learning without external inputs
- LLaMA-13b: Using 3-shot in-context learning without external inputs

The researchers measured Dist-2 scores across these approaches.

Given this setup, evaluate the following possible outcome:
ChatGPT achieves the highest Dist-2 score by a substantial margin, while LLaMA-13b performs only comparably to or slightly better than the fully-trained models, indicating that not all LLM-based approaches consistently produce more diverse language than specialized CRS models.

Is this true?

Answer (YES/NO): NO